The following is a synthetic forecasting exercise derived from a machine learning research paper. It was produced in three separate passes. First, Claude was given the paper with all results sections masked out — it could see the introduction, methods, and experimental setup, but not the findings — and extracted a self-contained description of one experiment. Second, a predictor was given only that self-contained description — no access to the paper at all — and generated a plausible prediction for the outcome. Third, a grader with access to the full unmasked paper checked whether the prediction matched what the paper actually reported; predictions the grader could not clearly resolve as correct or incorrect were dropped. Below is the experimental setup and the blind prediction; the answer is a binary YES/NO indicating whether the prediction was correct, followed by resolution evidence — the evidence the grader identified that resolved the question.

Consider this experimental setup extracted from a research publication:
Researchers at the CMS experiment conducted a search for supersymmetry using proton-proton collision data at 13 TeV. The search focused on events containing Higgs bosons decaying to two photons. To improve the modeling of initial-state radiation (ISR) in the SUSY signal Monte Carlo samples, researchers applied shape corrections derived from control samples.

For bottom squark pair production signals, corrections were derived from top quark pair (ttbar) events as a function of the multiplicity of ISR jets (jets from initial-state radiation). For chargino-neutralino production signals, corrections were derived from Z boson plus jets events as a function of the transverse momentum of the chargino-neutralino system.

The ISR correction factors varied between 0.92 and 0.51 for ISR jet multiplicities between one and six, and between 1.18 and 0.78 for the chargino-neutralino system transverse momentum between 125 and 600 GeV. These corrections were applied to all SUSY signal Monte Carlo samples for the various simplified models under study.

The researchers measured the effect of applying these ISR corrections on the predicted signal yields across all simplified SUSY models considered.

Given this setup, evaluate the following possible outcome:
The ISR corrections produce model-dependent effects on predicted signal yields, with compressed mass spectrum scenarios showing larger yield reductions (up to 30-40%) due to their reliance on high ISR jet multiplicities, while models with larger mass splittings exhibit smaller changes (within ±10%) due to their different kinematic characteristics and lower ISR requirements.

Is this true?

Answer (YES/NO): NO